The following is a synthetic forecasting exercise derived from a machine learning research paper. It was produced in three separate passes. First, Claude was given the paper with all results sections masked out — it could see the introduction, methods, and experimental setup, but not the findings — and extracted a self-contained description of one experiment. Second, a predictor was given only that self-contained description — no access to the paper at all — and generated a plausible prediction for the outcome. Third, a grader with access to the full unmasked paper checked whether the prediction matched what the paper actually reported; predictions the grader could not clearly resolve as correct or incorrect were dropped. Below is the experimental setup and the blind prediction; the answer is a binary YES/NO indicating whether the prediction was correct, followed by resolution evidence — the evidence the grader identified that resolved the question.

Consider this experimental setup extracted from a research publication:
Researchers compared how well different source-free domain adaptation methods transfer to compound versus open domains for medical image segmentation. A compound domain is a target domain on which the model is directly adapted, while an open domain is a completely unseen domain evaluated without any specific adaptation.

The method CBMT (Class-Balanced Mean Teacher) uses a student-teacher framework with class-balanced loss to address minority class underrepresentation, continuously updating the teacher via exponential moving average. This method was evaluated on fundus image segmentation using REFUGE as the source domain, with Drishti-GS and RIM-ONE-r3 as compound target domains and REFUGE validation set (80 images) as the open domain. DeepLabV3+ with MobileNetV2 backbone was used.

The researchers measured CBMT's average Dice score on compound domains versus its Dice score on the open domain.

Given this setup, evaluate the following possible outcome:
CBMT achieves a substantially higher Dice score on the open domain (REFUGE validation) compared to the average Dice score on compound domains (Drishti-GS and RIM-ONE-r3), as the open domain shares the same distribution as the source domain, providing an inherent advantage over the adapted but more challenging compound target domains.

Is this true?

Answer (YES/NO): NO